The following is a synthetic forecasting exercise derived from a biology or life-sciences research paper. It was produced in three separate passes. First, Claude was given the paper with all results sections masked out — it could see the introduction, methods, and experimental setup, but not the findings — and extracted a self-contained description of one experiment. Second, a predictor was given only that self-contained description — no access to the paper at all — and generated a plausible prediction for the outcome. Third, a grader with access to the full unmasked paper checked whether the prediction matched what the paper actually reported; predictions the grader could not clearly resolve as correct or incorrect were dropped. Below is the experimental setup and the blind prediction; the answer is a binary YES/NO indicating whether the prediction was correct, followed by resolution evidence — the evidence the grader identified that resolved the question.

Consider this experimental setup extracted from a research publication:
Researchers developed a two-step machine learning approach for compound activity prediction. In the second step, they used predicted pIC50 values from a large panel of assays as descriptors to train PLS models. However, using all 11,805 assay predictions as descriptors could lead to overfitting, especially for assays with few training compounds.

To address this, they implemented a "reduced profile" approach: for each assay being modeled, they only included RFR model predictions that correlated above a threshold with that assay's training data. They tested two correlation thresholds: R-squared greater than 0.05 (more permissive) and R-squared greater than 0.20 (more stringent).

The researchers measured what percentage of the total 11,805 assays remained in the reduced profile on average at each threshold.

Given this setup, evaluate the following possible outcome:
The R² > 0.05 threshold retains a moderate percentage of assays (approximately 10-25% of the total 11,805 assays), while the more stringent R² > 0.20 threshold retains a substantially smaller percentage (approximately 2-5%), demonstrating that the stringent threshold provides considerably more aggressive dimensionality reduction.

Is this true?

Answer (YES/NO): YES